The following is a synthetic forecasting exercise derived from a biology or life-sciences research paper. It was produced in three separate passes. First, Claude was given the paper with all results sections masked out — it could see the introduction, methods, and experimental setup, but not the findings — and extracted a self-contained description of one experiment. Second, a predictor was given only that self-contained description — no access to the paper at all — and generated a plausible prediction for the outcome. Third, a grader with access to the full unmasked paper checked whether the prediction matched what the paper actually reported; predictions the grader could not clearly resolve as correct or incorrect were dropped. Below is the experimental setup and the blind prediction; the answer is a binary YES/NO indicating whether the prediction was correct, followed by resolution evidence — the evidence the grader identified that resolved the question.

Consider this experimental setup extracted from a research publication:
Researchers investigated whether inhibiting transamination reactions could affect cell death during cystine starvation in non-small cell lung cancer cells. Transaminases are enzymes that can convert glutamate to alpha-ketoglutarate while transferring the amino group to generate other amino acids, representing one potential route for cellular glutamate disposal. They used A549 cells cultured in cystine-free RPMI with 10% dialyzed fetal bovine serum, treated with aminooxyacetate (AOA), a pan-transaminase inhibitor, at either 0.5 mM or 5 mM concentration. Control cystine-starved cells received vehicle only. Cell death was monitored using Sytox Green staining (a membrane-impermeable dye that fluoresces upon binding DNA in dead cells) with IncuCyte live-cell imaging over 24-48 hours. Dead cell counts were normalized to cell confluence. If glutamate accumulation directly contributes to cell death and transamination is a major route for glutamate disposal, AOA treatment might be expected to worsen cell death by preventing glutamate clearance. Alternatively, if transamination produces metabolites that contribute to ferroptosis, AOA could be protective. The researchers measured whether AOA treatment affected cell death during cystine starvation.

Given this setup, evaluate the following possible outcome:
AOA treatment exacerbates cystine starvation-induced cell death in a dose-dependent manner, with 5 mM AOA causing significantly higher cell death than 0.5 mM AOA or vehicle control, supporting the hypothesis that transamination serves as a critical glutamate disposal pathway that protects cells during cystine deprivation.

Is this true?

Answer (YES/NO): NO